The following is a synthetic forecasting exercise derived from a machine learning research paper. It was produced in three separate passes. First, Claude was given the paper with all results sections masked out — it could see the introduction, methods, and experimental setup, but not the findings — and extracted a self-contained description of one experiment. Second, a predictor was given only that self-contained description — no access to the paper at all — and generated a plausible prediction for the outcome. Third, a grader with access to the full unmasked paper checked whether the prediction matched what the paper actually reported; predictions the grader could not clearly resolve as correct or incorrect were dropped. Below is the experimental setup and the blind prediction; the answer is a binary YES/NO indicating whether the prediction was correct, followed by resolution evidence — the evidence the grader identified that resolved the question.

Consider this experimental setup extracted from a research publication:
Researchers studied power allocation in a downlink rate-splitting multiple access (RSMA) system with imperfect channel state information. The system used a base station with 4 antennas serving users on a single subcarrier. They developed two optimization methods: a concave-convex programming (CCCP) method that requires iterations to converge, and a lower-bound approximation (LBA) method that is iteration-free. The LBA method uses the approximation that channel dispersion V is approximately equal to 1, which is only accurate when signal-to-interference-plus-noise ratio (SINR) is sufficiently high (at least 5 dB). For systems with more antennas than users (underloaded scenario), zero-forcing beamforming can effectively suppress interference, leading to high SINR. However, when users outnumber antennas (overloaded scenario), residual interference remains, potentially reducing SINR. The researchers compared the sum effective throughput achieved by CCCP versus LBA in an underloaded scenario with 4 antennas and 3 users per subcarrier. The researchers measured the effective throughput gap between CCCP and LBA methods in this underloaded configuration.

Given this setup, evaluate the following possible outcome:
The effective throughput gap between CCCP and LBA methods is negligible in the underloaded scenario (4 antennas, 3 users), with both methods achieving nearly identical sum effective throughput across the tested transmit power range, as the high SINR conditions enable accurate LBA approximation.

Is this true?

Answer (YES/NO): NO